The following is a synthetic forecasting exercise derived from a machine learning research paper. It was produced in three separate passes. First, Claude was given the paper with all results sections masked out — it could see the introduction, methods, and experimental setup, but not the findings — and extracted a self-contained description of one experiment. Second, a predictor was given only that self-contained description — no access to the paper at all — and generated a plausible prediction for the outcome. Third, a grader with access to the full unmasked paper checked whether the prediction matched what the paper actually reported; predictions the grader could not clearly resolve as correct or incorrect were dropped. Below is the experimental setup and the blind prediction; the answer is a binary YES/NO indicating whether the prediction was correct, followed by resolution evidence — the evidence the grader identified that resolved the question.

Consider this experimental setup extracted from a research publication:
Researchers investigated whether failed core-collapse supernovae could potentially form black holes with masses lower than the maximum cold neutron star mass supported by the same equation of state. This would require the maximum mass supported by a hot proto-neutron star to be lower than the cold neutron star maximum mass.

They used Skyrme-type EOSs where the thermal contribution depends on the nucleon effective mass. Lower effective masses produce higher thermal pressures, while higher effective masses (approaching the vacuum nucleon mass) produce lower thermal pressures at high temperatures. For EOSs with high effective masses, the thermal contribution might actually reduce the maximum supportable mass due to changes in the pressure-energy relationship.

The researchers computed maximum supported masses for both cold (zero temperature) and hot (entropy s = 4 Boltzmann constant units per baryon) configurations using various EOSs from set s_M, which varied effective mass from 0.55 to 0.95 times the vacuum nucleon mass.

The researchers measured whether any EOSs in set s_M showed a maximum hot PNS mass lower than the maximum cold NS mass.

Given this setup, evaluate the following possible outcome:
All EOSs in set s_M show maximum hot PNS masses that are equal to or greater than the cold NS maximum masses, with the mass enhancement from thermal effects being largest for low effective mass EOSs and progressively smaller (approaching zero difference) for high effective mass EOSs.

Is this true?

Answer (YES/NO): NO